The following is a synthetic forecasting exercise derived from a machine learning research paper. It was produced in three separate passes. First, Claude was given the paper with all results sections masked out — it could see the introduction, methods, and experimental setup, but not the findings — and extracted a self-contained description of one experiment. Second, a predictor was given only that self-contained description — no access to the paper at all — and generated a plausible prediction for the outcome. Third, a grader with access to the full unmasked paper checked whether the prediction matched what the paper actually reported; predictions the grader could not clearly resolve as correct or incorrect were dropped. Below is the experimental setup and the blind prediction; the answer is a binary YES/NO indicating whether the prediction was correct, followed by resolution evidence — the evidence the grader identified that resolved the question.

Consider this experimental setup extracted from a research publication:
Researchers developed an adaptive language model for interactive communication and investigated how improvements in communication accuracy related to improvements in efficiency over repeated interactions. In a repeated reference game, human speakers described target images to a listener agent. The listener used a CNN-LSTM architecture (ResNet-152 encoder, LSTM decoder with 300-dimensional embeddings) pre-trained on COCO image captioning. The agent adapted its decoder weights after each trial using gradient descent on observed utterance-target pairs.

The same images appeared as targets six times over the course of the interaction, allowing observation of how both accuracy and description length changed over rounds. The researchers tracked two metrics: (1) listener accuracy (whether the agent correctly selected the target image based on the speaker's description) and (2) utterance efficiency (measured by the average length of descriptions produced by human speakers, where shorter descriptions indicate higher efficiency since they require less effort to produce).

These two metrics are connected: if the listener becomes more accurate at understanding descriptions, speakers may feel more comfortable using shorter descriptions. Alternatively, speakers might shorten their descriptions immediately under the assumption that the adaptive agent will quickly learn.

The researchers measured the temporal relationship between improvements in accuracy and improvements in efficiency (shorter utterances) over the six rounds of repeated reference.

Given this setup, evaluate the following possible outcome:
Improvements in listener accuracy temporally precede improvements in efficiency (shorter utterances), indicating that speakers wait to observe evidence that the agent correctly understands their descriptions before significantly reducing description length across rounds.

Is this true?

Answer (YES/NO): YES